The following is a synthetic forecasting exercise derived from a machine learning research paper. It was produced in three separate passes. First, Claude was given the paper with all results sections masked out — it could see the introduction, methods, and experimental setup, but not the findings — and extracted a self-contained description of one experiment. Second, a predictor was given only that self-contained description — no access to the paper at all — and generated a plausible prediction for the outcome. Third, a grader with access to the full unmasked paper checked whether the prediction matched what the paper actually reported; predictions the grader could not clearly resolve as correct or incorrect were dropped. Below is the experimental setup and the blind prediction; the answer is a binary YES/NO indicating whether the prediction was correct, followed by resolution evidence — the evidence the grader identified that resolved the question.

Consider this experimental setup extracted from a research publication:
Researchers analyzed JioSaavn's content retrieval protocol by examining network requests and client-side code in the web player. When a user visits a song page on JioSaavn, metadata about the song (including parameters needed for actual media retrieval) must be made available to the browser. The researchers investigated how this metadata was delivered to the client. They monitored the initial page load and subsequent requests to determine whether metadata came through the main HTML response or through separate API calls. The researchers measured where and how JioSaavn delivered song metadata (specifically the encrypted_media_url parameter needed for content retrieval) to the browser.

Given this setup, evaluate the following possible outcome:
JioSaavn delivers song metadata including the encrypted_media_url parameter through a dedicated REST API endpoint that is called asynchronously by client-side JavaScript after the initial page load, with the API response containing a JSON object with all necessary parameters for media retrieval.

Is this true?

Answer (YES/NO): NO